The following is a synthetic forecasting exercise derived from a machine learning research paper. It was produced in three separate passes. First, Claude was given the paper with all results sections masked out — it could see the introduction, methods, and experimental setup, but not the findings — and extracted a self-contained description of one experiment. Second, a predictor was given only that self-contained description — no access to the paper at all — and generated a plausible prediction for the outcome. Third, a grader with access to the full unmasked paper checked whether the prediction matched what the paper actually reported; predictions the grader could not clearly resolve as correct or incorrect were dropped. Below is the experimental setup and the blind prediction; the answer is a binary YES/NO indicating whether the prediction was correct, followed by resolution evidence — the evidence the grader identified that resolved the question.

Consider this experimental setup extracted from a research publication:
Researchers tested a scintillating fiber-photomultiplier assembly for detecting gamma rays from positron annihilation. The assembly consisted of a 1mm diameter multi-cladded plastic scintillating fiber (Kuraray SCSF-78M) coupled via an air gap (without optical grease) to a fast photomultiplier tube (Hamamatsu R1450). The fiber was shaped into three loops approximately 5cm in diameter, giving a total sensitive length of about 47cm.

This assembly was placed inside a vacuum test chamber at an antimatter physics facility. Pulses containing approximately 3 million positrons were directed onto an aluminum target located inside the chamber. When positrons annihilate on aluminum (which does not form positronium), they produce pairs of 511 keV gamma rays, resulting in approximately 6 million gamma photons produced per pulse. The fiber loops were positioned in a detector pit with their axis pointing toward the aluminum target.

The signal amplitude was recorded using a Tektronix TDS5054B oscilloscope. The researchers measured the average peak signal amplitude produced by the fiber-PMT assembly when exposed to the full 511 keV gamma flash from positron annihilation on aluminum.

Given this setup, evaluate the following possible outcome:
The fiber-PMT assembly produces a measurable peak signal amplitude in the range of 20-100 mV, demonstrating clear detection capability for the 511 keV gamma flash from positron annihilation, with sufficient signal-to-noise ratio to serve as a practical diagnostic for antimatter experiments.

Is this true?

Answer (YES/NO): YES